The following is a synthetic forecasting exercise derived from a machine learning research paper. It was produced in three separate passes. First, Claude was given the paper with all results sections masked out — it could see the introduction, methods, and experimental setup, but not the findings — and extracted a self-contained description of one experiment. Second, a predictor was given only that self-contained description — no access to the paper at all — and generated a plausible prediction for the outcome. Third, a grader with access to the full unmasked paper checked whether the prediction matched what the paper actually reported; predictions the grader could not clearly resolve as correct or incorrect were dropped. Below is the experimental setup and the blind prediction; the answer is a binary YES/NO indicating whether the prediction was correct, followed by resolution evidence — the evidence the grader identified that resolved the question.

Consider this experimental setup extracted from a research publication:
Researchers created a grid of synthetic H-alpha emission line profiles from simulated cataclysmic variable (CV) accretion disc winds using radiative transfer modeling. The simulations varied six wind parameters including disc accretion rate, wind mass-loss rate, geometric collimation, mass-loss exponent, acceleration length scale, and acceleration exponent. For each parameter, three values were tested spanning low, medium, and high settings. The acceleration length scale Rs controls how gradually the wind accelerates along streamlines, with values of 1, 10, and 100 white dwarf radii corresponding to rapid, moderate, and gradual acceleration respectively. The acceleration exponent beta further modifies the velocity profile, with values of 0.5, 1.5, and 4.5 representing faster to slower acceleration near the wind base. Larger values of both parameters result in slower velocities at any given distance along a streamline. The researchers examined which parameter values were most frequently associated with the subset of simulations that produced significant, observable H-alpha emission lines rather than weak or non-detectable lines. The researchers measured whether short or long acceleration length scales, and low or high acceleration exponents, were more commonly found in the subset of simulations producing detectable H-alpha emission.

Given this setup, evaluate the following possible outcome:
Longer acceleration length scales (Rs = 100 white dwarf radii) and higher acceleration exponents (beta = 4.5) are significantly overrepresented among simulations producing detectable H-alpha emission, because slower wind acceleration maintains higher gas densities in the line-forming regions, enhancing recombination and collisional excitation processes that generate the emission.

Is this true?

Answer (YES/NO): YES